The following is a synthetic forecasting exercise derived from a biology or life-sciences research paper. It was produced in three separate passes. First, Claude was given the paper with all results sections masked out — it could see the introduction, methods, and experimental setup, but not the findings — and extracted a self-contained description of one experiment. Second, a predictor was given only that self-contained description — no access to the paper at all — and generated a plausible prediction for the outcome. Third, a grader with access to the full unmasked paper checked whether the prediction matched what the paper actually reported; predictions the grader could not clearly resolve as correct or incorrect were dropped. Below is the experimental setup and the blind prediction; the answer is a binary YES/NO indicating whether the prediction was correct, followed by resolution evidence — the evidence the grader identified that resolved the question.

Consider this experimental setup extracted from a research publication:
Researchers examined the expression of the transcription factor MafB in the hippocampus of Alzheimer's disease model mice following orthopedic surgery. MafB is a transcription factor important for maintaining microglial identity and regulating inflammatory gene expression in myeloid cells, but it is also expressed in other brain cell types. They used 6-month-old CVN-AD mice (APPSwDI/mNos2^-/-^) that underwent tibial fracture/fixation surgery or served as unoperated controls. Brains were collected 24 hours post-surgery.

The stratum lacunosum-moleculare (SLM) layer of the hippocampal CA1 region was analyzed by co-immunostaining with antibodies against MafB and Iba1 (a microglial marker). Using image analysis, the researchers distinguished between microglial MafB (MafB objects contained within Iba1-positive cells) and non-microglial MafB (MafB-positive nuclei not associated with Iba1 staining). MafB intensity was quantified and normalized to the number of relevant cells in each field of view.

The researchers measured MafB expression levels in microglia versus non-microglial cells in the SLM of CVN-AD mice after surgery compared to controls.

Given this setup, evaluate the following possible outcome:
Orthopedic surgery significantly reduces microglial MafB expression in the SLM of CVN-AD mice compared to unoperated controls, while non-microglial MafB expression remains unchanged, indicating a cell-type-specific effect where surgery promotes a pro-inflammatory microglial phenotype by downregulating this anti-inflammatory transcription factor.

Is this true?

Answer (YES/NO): NO